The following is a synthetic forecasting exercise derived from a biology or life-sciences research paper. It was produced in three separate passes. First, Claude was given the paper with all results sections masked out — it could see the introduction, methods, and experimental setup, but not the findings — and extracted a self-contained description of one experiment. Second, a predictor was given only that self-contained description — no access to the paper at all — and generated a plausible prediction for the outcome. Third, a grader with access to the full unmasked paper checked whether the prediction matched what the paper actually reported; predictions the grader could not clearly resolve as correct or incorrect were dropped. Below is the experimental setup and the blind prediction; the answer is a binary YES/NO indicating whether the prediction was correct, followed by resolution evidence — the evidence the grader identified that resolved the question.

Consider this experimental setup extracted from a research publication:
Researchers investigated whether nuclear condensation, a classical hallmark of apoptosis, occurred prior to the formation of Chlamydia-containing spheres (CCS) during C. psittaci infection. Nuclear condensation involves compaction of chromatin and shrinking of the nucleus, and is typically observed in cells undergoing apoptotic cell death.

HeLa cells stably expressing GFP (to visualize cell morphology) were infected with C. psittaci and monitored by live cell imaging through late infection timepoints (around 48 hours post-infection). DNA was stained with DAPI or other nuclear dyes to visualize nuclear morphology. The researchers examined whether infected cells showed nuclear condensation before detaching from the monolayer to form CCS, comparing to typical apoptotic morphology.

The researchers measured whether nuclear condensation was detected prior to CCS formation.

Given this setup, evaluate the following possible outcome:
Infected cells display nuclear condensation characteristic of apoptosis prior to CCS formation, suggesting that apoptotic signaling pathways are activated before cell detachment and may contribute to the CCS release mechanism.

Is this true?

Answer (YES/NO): NO